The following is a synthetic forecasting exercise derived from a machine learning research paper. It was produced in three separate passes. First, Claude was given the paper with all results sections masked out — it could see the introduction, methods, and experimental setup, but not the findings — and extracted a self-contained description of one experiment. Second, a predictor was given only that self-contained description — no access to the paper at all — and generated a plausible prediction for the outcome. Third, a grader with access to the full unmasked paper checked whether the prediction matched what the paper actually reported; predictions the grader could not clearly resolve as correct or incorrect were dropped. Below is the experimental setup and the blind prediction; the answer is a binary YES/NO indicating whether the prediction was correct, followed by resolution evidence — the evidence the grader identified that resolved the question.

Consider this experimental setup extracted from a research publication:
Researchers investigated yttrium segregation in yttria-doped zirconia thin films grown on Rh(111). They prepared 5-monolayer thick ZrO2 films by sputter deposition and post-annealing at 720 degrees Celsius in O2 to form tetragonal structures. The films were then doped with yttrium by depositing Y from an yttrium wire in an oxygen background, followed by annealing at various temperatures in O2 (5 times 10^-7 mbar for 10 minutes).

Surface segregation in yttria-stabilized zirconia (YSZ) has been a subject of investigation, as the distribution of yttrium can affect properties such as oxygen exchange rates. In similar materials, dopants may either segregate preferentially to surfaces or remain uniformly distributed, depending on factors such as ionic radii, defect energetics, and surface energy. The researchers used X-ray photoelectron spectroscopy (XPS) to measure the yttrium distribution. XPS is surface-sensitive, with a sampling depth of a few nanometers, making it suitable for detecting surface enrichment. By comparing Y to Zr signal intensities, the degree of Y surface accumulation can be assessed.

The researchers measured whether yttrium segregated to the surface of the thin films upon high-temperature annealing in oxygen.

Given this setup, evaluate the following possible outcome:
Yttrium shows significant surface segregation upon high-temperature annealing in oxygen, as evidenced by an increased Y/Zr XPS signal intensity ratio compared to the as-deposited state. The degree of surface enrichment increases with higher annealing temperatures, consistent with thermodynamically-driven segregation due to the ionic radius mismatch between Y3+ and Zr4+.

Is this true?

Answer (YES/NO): NO